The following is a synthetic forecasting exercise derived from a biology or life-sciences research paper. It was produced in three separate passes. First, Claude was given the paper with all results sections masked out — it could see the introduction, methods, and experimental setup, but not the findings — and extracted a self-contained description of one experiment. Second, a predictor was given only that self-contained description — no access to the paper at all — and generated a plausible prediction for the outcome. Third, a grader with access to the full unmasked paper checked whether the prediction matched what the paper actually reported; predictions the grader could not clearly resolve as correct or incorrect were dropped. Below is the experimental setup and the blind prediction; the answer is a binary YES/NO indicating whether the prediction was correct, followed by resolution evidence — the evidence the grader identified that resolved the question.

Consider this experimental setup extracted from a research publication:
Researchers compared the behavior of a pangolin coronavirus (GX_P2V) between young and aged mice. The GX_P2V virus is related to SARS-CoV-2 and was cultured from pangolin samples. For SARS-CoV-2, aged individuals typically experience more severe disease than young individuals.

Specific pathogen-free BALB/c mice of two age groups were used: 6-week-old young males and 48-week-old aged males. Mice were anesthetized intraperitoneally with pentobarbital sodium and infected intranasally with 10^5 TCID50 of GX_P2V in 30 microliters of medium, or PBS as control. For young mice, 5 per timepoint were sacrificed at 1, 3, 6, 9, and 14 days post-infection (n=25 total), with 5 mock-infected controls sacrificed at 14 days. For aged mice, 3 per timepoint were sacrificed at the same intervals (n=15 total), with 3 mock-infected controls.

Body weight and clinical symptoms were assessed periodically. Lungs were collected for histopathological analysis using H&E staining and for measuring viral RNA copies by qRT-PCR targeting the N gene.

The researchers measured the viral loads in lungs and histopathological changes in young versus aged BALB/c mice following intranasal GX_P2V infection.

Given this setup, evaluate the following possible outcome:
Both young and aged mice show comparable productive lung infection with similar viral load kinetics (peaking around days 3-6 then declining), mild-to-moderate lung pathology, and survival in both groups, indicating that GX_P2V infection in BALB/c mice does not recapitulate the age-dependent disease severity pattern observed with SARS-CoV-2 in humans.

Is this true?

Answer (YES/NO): NO